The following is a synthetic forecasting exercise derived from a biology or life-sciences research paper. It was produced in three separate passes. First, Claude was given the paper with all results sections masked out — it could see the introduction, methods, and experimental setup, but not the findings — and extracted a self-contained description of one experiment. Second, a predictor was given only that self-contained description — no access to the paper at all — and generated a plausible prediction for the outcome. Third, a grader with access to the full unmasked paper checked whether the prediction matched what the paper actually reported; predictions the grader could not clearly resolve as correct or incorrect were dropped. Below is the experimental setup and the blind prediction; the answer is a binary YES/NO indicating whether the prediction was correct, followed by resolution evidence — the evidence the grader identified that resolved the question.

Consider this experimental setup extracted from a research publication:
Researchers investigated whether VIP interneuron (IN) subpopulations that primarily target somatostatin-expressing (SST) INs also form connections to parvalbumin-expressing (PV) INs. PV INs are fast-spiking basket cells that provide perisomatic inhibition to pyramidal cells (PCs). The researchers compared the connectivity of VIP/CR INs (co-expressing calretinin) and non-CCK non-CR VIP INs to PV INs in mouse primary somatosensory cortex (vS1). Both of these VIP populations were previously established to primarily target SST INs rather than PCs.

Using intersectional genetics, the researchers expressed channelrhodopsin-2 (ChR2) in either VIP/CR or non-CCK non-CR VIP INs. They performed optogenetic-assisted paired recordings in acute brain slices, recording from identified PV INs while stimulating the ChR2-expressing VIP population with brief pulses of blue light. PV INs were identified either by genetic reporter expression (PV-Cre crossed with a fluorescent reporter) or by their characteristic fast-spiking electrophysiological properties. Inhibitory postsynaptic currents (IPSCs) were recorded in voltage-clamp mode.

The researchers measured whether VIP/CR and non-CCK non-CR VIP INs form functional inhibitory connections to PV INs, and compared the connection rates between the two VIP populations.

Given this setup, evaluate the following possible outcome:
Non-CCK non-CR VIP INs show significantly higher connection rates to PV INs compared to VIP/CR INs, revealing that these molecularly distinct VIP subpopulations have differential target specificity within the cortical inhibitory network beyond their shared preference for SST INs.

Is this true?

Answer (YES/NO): YES